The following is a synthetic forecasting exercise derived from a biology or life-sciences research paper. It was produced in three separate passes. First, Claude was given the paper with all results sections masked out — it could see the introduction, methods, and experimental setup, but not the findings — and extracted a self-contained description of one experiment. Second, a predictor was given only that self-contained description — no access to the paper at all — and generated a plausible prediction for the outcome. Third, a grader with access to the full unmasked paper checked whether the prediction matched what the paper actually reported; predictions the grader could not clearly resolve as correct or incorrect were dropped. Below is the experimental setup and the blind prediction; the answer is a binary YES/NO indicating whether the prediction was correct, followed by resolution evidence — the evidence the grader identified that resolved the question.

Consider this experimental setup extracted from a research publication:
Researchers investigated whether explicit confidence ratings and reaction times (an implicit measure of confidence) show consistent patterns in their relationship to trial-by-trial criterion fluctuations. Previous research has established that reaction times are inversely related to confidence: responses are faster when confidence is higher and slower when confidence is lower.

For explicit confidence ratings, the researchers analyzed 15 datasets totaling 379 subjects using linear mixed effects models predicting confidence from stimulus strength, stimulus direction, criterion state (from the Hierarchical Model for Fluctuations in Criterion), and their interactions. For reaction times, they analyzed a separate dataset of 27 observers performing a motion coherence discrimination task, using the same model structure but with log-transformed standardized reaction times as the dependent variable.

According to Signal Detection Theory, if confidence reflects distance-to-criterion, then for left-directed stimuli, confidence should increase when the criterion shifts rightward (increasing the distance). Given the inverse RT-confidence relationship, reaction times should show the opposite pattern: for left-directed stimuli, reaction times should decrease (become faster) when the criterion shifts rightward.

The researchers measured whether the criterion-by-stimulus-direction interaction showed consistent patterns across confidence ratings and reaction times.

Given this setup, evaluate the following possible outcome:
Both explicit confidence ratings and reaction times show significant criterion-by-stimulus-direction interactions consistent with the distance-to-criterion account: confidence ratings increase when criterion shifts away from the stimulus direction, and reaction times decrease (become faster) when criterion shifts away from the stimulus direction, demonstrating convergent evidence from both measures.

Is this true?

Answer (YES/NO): YES